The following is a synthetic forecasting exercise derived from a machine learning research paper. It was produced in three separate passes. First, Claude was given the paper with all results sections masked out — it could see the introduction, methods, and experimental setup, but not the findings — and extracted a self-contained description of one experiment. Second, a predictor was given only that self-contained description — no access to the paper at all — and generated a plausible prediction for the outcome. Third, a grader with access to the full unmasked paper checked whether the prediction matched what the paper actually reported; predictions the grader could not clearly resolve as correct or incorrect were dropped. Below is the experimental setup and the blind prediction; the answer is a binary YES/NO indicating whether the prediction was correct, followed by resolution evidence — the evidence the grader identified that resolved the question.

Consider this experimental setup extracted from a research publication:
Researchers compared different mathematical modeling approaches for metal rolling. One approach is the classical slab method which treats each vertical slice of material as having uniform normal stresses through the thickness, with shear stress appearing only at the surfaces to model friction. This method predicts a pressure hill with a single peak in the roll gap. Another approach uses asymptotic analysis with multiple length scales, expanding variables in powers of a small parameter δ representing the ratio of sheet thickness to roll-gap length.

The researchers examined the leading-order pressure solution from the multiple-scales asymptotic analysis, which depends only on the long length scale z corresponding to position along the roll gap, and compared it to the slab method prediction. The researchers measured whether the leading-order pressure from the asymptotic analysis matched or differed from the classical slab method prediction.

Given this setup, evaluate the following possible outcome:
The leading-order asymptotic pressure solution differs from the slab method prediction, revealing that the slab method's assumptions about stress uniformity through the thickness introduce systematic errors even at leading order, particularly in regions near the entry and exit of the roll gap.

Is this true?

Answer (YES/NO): NO